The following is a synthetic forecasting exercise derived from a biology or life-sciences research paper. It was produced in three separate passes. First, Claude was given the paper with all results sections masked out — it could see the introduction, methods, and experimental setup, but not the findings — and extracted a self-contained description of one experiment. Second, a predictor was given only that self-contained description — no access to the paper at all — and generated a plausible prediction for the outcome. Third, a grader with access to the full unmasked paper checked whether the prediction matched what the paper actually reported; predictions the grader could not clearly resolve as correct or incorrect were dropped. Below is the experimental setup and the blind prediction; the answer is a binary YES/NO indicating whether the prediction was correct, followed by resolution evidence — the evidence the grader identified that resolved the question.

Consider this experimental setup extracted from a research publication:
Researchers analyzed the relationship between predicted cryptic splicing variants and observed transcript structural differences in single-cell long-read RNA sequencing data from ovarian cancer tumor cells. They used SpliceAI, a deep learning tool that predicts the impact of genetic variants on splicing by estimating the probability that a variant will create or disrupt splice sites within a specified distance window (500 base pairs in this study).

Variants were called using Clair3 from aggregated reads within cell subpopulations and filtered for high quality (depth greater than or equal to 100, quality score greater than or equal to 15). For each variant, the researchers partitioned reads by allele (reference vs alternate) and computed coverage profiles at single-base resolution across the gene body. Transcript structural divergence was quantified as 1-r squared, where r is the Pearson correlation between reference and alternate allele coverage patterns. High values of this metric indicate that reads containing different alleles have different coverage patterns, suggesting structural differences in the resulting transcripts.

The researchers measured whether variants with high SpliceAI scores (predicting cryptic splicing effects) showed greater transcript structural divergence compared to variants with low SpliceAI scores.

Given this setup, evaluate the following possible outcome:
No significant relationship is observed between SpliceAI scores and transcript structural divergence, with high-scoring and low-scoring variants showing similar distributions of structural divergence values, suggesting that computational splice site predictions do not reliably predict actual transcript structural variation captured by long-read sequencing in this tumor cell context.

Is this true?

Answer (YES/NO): NO